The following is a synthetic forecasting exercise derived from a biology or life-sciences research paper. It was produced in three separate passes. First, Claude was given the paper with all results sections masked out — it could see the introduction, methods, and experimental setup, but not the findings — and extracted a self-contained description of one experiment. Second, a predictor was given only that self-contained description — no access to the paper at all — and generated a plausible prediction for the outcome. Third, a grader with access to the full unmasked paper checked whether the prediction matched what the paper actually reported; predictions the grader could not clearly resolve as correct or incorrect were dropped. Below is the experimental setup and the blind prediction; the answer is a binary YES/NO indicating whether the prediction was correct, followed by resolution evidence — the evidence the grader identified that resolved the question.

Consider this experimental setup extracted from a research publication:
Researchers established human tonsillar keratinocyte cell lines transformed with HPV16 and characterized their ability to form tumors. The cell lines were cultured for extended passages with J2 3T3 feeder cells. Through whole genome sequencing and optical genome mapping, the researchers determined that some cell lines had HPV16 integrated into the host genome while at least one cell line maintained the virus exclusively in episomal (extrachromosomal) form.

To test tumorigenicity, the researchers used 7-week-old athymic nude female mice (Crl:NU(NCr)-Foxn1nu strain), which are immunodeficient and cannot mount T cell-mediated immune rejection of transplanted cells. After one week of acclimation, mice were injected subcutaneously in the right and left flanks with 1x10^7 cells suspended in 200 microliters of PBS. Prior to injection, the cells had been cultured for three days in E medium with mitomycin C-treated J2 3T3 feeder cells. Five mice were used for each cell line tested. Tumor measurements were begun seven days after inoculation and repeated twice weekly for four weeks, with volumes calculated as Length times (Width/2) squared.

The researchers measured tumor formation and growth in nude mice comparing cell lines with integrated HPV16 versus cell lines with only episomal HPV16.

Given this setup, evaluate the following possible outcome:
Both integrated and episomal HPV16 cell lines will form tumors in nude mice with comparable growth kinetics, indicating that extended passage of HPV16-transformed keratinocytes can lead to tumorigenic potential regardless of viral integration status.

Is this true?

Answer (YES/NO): NO